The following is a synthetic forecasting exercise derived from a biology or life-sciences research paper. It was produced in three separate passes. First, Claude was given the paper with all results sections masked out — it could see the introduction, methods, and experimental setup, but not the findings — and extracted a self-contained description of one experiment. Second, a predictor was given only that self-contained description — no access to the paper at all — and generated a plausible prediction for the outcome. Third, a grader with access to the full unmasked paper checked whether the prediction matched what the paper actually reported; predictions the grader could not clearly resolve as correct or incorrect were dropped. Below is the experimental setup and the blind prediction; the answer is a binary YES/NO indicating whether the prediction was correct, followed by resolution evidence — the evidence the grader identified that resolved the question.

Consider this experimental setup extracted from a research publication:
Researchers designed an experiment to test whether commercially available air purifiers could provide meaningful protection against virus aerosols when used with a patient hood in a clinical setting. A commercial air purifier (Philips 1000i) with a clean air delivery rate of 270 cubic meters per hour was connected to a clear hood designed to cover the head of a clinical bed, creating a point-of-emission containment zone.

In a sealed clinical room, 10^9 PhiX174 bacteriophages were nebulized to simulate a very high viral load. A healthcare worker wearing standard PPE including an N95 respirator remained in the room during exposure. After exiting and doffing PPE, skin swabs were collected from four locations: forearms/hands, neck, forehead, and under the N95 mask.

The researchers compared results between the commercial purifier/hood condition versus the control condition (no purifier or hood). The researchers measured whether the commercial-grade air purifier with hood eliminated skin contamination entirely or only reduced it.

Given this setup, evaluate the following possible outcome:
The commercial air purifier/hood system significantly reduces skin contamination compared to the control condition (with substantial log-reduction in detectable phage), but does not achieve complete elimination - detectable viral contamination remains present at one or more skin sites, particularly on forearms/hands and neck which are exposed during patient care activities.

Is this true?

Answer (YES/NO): NO